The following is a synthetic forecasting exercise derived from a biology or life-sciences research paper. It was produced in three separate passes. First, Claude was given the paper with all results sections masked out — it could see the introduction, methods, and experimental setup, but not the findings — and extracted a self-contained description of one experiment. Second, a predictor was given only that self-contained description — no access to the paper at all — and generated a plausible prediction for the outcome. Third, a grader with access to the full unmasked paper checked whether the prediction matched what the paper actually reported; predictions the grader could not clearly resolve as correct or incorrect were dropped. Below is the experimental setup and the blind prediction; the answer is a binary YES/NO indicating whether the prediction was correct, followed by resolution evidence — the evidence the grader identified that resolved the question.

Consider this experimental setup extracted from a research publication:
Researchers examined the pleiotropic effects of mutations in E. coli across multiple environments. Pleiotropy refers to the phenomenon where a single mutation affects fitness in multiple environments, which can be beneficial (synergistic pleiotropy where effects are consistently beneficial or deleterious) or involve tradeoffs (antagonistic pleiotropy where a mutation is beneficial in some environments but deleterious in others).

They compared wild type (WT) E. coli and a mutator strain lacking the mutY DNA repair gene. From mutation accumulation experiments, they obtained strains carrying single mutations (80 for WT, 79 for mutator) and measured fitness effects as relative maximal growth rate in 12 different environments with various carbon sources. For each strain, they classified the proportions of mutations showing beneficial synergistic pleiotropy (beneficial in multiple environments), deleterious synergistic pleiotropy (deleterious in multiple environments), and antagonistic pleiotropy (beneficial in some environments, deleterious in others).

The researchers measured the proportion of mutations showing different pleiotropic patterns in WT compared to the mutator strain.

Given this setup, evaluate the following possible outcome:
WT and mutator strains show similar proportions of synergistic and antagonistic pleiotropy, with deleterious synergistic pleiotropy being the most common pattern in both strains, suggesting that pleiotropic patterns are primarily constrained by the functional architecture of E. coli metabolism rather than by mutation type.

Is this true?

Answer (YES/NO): NO